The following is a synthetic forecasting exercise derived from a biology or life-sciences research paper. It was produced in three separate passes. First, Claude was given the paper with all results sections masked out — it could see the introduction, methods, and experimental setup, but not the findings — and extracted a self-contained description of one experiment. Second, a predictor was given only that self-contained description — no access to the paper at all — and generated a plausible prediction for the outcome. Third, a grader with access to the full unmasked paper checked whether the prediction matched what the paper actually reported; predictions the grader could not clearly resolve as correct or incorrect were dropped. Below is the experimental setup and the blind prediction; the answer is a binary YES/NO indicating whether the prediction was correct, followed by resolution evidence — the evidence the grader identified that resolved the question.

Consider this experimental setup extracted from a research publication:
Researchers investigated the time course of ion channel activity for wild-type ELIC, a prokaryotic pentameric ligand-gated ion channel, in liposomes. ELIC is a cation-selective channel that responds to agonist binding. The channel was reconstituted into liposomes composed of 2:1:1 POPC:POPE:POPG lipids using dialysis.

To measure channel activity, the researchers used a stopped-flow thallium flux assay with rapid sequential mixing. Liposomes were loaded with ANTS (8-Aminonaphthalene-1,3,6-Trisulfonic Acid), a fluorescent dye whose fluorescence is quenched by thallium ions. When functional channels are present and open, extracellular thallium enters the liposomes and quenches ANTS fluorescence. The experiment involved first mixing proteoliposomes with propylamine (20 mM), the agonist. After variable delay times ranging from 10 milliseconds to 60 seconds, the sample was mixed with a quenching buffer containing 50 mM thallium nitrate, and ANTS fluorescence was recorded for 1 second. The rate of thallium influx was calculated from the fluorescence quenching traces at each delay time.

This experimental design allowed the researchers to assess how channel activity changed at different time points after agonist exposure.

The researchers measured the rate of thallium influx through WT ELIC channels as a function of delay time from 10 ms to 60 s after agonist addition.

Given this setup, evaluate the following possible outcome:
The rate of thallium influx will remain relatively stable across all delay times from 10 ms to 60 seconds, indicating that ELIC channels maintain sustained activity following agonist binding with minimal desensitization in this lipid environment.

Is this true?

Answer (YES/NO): NO